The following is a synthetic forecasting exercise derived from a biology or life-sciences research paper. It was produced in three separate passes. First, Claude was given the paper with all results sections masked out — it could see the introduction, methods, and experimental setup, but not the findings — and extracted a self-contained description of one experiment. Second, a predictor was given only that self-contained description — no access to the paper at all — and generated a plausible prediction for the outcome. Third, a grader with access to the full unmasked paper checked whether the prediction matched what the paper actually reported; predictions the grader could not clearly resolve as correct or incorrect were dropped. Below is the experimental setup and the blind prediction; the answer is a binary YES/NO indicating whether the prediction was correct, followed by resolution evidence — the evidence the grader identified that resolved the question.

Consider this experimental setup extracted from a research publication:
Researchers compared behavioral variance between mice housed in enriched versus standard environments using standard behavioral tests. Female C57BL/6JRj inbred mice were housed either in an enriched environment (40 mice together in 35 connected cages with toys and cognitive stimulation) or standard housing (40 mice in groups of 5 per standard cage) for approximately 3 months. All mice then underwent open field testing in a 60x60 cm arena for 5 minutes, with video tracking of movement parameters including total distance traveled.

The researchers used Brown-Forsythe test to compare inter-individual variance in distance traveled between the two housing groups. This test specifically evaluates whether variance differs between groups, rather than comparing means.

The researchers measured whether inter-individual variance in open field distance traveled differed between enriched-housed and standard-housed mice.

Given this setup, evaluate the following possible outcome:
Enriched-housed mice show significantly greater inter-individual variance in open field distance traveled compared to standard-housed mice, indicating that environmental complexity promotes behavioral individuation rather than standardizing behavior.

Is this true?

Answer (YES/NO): NO